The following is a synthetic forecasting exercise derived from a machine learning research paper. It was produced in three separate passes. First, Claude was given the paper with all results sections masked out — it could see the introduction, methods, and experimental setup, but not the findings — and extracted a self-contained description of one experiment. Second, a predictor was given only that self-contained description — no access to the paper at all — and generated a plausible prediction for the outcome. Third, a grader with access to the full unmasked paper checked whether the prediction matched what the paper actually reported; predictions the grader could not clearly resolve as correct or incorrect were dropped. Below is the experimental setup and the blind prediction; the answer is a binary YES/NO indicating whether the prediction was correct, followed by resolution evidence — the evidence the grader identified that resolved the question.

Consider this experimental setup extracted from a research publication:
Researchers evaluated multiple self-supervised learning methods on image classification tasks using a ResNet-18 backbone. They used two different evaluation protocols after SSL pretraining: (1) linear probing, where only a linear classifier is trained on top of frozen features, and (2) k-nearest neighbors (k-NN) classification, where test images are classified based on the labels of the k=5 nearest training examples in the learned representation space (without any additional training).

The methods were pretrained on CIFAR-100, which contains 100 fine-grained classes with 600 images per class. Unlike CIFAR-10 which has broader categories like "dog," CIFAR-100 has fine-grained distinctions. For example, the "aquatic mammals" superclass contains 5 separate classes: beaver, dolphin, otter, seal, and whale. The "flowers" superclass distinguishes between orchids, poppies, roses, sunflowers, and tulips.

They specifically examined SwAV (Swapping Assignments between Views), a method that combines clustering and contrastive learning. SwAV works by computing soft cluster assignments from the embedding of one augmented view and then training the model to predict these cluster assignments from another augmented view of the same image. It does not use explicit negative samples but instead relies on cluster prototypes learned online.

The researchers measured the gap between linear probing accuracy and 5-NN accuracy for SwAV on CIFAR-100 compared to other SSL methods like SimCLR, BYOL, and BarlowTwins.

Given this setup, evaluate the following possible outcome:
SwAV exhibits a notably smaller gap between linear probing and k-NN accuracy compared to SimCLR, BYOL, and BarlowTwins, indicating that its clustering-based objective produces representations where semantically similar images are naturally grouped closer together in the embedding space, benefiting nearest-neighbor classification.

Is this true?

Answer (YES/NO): NO